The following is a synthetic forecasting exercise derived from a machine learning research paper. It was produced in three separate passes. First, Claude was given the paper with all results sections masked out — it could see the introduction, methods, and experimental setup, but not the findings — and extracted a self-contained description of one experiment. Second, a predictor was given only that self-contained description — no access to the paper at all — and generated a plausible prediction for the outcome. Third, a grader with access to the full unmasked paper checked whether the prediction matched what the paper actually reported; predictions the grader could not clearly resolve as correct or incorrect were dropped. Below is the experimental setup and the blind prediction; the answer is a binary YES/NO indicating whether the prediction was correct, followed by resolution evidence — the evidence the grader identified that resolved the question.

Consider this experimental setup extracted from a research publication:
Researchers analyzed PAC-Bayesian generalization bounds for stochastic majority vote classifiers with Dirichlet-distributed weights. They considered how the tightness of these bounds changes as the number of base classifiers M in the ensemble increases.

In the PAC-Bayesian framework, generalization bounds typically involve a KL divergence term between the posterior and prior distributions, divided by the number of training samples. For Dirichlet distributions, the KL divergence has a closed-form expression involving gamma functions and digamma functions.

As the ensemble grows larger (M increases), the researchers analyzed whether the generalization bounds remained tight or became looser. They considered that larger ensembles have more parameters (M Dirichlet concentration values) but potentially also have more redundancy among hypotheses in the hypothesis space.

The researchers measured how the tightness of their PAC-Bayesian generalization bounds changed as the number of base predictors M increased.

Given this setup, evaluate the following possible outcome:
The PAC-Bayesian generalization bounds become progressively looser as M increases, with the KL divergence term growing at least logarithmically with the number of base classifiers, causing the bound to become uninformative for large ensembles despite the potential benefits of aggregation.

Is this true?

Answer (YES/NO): NO